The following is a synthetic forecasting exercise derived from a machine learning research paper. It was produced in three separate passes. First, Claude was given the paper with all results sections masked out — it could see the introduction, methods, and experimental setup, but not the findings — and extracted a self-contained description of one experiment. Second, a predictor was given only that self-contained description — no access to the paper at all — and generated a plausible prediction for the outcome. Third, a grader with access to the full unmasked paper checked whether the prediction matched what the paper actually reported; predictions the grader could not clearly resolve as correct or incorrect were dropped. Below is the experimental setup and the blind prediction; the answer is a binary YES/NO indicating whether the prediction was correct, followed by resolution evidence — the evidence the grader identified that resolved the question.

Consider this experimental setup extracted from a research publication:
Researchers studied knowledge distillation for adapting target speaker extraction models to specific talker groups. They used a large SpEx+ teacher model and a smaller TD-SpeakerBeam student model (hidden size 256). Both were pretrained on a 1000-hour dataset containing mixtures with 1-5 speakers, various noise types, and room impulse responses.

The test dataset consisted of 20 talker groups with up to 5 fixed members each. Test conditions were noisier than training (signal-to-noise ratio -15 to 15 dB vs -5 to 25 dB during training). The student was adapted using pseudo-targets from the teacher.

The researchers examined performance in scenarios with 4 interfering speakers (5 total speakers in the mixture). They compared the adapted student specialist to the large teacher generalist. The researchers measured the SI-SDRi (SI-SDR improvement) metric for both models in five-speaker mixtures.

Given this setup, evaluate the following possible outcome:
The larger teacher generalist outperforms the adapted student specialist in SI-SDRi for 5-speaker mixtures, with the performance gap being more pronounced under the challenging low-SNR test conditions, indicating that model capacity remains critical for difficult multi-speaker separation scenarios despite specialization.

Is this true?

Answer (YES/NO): NO